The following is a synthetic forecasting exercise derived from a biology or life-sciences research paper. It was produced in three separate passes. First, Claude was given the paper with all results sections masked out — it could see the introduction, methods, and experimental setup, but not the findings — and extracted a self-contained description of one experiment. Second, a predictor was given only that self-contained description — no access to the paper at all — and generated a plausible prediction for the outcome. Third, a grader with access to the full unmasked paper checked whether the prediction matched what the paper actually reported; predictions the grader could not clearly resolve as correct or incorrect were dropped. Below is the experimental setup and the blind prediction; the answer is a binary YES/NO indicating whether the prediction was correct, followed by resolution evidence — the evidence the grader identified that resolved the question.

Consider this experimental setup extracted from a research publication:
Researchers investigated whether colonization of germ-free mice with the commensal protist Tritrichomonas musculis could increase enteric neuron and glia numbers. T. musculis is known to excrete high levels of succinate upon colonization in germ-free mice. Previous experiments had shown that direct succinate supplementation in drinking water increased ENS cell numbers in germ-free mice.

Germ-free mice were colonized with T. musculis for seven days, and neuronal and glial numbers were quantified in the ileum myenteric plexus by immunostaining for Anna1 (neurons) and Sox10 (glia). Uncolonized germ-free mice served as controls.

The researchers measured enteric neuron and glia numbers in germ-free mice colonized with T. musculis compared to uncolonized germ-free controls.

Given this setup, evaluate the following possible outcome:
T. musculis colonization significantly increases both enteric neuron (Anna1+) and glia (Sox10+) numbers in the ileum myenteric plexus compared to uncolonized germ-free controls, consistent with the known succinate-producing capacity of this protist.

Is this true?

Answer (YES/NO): YES